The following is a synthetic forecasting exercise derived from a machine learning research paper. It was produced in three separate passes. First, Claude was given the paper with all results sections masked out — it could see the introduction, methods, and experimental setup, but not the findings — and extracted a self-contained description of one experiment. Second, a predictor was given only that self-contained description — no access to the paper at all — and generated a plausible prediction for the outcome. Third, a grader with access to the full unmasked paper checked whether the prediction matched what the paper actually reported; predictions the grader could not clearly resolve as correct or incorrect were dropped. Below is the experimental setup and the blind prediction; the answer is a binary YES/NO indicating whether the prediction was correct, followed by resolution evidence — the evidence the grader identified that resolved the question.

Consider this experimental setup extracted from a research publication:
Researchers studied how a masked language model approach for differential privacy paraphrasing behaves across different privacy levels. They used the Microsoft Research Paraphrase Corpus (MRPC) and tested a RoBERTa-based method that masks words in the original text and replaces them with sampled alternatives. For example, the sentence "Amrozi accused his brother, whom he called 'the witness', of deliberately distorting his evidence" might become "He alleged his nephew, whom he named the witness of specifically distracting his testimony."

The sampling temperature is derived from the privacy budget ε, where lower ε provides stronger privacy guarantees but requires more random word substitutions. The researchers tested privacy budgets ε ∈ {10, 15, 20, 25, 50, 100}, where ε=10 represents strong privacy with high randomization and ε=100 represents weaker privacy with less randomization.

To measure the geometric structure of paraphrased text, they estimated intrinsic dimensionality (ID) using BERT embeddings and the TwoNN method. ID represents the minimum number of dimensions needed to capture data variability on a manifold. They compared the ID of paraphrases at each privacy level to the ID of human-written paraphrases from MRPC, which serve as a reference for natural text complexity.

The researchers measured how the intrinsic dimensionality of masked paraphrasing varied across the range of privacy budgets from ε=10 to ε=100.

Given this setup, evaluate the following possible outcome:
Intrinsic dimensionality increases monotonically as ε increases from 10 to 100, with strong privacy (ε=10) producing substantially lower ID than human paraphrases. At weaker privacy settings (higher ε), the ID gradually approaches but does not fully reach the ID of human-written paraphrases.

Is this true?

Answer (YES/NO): NO